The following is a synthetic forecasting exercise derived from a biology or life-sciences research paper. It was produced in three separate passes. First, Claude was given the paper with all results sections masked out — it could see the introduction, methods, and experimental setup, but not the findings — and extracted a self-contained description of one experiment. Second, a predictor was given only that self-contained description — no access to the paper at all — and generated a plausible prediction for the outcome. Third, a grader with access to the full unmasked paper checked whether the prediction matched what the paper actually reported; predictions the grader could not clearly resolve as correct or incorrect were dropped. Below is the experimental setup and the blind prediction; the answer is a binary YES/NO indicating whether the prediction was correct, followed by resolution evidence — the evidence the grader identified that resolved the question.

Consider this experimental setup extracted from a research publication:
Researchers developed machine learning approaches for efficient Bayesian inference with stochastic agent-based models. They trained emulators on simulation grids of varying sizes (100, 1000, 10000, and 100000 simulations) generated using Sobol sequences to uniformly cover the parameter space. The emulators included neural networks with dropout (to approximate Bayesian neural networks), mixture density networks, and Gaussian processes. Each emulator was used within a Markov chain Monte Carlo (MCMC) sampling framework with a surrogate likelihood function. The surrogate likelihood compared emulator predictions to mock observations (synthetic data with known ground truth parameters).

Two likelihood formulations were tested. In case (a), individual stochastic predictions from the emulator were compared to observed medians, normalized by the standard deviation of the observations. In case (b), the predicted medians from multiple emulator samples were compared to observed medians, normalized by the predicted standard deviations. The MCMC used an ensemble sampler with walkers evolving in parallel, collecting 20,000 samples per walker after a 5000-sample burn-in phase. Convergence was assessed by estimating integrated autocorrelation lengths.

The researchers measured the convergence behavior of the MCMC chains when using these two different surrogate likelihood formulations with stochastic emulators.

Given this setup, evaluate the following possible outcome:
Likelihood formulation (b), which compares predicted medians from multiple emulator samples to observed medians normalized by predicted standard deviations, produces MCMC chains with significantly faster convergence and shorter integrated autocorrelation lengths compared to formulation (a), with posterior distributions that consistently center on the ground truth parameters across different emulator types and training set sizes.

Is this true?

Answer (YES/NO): NO